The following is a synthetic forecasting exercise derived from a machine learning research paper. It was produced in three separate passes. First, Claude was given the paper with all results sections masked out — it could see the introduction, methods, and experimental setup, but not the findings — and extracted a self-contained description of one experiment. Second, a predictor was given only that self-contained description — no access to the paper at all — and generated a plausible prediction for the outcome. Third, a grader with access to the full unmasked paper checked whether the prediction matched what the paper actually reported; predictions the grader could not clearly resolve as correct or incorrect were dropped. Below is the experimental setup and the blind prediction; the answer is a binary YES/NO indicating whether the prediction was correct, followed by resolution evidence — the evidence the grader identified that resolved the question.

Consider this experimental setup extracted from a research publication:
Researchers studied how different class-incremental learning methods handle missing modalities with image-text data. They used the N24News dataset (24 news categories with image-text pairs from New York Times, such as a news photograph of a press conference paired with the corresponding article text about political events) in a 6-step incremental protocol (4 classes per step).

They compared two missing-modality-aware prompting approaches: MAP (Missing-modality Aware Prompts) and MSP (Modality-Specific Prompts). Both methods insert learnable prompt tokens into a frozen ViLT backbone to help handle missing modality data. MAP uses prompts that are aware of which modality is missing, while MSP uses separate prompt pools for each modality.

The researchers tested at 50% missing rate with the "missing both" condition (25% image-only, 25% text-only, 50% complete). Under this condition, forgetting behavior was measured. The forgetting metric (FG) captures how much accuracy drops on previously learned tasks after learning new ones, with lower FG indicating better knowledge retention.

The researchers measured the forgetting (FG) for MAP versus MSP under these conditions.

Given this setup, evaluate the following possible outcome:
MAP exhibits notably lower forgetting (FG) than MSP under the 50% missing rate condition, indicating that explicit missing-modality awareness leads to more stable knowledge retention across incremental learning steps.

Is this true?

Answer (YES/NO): NO